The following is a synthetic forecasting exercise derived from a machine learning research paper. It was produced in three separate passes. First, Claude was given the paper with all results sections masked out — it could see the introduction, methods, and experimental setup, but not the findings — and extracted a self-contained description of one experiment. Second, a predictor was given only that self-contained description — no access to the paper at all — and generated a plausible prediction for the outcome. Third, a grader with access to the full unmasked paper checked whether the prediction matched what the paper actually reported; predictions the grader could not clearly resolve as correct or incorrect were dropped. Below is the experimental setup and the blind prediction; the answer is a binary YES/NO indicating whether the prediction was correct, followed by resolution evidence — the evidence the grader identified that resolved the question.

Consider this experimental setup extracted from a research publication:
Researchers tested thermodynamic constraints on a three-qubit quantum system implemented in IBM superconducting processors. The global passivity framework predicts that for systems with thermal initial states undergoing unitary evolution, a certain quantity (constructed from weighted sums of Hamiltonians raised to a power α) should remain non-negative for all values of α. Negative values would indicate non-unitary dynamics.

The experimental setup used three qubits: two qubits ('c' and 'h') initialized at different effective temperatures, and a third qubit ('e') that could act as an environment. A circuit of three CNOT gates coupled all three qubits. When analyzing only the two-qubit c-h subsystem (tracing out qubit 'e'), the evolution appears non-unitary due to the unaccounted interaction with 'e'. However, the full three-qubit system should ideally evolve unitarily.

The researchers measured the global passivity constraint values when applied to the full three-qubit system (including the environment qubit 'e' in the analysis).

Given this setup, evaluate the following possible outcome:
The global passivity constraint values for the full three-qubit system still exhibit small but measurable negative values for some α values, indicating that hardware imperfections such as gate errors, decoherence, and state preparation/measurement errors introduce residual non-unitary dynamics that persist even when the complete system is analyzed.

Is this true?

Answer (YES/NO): NO